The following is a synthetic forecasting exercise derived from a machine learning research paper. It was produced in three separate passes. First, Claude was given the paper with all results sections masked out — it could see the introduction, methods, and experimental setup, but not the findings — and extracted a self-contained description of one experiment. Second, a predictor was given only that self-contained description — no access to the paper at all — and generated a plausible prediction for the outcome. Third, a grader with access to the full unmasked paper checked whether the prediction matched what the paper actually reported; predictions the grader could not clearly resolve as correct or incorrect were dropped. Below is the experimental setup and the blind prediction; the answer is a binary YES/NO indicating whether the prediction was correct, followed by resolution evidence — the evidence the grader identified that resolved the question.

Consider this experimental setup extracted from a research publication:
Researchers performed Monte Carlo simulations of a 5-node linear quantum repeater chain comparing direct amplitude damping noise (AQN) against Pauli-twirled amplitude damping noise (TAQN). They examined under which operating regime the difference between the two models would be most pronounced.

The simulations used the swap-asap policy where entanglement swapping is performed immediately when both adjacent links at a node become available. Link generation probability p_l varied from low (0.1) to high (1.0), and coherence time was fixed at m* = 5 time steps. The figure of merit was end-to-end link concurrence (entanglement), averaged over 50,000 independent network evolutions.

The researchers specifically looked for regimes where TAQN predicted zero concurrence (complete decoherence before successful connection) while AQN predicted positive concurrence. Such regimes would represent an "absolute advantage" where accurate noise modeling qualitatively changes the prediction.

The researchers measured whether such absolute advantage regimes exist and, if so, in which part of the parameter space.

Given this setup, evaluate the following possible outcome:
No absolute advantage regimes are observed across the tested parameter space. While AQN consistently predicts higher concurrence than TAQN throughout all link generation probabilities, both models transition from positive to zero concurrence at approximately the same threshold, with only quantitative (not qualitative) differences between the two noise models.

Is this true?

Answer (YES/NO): NO